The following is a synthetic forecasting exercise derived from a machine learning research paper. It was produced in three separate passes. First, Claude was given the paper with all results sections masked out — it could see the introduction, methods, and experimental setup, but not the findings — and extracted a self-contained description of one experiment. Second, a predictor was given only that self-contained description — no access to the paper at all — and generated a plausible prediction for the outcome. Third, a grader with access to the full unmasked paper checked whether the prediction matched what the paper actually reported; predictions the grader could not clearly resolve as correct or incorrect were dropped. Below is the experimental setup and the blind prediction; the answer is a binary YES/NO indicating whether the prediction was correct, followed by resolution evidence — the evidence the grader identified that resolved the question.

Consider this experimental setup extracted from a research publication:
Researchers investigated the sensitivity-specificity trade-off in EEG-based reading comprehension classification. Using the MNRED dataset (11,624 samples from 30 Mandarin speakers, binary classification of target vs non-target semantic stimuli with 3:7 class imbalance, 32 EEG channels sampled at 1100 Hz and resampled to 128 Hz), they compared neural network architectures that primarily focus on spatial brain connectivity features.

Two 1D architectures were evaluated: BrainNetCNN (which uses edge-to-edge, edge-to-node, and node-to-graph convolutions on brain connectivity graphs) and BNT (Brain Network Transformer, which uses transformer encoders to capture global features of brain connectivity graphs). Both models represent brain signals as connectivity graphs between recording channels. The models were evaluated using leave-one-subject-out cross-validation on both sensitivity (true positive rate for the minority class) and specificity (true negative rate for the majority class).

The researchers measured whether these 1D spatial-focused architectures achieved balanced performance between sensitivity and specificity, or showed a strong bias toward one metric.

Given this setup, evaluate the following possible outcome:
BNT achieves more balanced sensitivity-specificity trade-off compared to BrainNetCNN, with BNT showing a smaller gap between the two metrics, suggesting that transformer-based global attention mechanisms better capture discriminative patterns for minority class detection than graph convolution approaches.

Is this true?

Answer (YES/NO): YES